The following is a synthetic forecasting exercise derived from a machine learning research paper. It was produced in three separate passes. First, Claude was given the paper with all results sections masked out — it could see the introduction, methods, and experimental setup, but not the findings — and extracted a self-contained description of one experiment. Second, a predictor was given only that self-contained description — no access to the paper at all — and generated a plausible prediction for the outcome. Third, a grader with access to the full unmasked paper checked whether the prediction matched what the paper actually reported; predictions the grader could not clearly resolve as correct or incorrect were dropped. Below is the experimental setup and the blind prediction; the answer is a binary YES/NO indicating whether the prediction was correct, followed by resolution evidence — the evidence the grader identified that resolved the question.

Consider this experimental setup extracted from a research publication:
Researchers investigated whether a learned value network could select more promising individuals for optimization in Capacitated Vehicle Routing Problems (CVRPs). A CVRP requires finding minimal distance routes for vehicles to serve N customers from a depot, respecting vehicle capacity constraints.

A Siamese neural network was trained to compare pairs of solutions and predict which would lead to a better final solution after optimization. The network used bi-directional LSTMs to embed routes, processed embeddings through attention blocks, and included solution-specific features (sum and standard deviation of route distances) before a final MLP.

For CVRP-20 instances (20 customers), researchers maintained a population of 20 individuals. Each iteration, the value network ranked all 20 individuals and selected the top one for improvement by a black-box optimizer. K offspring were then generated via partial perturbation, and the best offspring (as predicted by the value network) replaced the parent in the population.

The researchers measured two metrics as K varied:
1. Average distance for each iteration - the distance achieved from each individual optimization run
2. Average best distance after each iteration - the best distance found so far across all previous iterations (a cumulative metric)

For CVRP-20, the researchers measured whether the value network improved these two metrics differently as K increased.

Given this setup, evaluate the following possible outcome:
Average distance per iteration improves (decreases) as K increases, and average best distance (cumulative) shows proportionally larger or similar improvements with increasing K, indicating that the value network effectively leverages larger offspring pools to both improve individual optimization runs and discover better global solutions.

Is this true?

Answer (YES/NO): NO